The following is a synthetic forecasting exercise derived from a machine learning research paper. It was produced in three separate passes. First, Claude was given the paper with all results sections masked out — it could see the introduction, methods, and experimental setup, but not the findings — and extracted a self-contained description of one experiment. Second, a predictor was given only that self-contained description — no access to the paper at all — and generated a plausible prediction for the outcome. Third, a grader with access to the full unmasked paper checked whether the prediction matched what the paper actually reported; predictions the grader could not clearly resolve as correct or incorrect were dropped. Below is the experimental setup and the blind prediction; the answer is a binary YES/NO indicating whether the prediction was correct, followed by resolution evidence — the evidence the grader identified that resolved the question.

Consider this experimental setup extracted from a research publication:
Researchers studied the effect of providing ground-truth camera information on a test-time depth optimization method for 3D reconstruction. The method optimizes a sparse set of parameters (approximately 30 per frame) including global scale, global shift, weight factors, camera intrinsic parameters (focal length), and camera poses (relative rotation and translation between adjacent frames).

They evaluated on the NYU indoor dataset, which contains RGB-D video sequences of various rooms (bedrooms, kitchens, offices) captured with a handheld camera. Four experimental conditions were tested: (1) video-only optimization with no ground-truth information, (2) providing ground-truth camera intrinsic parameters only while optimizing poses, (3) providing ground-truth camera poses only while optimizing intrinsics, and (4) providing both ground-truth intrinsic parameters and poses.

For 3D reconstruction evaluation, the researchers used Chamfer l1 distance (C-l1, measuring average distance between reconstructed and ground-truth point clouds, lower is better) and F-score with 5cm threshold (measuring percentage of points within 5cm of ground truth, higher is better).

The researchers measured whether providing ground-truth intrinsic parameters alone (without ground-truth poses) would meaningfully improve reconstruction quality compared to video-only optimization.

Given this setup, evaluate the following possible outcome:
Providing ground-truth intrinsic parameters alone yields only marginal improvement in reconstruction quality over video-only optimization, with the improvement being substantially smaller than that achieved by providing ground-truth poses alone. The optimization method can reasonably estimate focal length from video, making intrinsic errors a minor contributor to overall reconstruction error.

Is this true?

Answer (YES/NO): YES